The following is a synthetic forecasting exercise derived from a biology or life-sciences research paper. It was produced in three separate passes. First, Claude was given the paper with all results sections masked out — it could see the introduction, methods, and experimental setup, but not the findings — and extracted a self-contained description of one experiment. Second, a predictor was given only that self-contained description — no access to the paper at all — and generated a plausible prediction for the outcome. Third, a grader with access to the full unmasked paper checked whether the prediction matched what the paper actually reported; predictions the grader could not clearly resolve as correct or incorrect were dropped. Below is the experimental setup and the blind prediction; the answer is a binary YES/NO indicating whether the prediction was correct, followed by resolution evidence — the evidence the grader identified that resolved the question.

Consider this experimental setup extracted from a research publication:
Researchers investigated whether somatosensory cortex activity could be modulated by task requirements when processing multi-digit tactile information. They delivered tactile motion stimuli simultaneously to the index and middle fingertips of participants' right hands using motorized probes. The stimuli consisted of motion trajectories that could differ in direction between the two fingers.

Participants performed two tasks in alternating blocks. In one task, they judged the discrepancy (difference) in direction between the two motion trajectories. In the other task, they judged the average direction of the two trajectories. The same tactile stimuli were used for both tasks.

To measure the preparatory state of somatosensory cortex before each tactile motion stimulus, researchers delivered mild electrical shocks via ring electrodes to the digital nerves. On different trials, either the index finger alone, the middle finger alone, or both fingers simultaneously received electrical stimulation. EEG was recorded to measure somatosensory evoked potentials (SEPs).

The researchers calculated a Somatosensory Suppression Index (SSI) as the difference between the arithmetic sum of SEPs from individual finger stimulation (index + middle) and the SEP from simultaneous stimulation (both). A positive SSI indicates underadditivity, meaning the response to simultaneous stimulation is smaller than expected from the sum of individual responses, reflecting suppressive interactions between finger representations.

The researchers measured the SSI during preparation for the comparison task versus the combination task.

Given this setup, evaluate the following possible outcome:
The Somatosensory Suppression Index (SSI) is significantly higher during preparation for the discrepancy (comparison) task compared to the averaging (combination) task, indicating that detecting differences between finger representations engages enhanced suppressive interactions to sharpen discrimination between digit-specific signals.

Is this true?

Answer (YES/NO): YES